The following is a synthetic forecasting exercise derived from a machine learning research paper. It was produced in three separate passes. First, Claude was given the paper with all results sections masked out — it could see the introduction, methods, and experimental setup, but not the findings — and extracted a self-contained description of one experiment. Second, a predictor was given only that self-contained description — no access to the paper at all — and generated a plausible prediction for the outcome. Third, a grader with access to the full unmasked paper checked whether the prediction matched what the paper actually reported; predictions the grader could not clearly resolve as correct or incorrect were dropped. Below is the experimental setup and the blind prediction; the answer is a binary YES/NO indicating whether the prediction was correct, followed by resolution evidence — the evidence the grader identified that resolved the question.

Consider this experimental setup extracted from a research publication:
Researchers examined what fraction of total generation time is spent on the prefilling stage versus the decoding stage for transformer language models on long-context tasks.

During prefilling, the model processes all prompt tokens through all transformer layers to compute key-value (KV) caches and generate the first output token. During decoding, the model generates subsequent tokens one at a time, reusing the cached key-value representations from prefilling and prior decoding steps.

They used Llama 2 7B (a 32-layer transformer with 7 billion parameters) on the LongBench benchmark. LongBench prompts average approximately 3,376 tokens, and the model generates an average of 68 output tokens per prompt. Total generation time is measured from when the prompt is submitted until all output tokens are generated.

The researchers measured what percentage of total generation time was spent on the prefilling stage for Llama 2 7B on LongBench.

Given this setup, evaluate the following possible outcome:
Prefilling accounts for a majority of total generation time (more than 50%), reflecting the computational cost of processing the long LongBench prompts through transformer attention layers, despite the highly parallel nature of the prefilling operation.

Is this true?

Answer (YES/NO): NO